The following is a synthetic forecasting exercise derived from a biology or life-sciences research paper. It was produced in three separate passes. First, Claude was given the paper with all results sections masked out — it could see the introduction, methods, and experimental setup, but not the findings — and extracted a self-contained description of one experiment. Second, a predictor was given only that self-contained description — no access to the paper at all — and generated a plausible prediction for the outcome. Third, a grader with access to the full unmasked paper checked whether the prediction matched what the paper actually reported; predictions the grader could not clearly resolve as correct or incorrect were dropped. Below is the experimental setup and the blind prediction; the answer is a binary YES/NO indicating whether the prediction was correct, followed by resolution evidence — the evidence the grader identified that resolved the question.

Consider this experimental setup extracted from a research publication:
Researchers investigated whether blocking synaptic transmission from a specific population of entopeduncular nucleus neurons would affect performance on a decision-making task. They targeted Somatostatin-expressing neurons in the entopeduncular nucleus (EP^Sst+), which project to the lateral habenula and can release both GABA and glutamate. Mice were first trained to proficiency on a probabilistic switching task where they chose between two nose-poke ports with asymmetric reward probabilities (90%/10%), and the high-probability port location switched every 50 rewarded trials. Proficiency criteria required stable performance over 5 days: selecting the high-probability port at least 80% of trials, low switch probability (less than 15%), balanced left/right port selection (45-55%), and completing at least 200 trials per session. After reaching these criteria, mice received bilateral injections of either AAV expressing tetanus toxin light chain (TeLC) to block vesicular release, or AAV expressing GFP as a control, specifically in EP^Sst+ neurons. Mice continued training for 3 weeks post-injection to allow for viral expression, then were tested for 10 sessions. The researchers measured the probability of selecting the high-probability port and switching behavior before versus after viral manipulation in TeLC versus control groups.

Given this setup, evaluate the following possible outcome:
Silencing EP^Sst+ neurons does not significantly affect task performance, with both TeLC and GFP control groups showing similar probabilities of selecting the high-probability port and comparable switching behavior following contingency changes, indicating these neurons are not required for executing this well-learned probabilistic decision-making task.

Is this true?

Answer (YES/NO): YES